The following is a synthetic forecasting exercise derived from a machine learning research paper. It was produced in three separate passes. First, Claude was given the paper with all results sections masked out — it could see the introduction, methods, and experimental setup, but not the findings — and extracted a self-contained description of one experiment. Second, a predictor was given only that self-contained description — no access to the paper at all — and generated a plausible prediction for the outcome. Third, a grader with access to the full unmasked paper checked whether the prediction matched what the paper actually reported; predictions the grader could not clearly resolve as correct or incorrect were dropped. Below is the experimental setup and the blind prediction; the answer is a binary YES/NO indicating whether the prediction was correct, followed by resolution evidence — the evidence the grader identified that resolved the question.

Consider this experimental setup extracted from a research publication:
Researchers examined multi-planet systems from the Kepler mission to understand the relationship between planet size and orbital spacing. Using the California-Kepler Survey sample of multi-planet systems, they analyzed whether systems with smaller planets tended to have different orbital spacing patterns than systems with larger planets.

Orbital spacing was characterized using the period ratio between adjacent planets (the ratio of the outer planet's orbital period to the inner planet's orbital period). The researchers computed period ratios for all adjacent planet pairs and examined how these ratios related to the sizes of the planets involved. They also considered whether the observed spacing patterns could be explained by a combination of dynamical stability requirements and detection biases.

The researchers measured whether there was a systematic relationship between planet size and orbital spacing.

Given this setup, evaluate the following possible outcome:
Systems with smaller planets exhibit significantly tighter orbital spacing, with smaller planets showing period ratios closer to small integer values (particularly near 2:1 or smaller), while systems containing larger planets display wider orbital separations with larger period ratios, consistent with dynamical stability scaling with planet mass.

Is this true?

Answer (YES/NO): NO